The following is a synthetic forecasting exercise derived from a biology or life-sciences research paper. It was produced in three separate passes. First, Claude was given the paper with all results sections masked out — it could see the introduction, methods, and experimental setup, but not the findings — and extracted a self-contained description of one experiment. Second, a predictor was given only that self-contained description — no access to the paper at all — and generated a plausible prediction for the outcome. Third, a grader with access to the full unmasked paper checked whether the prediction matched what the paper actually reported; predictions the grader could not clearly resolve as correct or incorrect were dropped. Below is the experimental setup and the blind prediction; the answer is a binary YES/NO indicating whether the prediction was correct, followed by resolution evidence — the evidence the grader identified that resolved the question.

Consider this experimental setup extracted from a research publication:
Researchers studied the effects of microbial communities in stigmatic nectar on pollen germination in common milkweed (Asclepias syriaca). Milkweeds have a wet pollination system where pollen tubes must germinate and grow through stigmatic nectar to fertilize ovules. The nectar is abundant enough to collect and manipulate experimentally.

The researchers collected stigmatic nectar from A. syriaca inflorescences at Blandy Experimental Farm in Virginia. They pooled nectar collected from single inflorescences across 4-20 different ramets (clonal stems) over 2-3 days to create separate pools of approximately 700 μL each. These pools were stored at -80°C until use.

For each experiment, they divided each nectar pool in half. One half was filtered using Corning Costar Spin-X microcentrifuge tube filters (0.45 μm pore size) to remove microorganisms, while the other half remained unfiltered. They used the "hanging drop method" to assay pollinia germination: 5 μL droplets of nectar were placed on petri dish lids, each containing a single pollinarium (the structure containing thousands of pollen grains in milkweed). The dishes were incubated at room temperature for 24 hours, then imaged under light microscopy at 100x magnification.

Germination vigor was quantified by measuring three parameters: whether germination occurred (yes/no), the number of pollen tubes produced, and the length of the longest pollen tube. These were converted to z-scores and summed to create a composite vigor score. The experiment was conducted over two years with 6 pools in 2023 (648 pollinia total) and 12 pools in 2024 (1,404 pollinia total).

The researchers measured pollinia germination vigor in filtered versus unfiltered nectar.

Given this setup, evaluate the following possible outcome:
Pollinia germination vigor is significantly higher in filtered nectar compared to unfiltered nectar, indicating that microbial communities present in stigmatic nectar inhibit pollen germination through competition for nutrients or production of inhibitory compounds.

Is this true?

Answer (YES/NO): YES